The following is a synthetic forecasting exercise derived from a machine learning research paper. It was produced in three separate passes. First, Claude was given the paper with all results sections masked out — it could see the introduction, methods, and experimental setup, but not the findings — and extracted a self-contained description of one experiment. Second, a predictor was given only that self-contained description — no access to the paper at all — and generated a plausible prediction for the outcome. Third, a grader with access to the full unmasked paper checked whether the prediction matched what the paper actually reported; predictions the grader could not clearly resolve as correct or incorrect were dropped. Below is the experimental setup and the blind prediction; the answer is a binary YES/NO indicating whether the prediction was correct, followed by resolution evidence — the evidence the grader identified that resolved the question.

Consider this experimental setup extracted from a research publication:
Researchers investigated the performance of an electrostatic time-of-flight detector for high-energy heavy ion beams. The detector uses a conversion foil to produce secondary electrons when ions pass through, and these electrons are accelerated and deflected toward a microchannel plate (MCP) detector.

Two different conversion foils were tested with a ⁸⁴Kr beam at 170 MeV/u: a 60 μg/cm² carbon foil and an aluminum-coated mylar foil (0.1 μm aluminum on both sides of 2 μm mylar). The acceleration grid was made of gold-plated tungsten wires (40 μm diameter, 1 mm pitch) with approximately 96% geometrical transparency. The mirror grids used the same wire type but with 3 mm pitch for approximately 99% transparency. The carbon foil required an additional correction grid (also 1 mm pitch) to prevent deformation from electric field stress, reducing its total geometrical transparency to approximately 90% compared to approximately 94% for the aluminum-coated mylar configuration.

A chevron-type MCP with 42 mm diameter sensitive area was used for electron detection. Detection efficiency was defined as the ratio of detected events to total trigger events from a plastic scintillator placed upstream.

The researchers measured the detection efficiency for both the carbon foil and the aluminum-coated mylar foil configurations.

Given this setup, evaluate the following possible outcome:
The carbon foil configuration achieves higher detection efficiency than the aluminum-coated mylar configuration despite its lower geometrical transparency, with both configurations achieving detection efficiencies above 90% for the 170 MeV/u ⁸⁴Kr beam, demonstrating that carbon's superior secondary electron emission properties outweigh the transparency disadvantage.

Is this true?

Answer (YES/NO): NO